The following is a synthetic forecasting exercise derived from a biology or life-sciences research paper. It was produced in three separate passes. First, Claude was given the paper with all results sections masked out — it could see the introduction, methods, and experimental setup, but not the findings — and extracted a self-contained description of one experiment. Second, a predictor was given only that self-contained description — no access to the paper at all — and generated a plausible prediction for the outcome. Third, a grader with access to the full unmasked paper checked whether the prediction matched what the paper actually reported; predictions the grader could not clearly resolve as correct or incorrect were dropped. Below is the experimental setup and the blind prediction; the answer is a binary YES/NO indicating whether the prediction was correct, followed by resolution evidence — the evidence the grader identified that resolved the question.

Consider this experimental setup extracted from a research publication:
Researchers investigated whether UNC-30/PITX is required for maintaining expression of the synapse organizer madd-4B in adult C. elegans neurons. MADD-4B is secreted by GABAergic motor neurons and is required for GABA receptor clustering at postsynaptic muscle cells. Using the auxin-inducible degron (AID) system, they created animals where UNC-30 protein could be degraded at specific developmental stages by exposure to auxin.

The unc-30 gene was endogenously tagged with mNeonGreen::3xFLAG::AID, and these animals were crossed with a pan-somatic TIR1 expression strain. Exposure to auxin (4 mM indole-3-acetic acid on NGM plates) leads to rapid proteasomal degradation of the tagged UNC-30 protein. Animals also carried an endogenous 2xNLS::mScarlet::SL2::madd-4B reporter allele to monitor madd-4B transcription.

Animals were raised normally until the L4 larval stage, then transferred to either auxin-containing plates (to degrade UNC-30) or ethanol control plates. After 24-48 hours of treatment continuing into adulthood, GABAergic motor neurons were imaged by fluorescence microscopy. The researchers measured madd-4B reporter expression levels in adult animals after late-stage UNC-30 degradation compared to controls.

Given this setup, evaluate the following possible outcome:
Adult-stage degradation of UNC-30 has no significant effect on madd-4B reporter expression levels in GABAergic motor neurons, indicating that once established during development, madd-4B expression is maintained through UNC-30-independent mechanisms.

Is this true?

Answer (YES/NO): NO